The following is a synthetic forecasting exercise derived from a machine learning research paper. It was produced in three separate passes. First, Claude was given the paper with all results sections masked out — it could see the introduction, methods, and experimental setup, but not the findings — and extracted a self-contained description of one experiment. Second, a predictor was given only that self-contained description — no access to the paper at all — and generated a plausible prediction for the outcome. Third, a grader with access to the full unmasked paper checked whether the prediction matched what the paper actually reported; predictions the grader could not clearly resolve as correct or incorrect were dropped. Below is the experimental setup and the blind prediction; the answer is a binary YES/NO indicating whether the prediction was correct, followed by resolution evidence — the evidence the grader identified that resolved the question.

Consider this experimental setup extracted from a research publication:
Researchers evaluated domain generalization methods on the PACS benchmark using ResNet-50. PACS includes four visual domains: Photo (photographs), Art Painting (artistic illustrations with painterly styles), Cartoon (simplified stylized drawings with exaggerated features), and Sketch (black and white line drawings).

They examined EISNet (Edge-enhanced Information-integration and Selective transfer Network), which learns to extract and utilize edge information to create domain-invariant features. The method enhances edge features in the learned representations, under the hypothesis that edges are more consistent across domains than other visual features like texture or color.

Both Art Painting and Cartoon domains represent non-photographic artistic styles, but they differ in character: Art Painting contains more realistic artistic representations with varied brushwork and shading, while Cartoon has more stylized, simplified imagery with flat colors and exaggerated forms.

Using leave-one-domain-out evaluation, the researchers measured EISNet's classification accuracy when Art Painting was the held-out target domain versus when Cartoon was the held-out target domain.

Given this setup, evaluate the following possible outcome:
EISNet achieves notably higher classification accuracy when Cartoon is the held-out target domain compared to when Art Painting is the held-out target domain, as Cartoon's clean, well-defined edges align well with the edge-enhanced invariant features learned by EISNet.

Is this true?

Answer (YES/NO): NO